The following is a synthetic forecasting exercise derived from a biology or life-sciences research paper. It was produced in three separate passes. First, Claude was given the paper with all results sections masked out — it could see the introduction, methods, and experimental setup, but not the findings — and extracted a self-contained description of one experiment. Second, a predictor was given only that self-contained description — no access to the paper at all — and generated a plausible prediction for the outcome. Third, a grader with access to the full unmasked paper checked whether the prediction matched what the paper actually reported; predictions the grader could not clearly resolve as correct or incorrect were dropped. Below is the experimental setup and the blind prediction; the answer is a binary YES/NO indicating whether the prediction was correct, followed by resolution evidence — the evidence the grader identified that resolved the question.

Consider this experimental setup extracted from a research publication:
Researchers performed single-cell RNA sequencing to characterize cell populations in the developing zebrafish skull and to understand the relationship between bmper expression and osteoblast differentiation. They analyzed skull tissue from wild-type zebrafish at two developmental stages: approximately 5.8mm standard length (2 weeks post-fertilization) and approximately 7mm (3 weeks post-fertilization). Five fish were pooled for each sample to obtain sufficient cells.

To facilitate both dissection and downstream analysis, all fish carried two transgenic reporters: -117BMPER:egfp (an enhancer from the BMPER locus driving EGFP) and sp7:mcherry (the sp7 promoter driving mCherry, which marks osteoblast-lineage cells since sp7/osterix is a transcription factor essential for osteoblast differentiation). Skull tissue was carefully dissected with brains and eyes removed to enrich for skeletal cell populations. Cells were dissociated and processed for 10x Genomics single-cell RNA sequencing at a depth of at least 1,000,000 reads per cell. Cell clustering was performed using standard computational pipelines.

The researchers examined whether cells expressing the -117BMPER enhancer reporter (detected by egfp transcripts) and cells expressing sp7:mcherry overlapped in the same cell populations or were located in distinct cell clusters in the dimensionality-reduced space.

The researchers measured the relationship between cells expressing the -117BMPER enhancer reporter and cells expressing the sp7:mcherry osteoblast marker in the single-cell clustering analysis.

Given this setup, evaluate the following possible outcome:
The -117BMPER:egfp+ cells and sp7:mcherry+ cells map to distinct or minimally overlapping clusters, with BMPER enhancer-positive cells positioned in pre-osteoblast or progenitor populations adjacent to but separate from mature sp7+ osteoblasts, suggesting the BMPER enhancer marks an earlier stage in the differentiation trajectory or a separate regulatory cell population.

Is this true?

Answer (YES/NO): NO